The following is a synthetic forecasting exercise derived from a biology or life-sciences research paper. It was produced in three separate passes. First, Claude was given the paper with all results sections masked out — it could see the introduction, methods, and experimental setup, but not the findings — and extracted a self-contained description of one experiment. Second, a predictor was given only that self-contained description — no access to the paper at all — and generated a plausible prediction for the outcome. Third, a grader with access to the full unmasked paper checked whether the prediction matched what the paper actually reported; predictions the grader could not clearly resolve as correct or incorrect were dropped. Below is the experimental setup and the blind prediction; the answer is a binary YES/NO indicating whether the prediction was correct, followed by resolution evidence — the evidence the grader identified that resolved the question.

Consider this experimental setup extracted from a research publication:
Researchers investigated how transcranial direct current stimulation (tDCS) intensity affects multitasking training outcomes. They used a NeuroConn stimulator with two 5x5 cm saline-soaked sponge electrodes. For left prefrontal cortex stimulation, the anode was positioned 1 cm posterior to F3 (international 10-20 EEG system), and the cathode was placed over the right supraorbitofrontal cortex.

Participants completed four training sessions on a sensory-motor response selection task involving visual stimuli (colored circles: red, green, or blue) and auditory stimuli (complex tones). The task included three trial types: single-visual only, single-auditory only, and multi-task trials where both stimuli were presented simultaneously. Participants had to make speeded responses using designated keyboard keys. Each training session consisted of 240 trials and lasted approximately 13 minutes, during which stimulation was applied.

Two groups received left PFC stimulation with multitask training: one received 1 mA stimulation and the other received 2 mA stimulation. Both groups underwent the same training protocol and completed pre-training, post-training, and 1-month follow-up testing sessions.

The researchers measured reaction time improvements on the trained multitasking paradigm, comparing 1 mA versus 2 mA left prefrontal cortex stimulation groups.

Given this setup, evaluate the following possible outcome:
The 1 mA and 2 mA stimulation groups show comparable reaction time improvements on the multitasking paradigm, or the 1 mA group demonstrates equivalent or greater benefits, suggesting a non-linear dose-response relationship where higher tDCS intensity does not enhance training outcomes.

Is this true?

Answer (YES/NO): YES